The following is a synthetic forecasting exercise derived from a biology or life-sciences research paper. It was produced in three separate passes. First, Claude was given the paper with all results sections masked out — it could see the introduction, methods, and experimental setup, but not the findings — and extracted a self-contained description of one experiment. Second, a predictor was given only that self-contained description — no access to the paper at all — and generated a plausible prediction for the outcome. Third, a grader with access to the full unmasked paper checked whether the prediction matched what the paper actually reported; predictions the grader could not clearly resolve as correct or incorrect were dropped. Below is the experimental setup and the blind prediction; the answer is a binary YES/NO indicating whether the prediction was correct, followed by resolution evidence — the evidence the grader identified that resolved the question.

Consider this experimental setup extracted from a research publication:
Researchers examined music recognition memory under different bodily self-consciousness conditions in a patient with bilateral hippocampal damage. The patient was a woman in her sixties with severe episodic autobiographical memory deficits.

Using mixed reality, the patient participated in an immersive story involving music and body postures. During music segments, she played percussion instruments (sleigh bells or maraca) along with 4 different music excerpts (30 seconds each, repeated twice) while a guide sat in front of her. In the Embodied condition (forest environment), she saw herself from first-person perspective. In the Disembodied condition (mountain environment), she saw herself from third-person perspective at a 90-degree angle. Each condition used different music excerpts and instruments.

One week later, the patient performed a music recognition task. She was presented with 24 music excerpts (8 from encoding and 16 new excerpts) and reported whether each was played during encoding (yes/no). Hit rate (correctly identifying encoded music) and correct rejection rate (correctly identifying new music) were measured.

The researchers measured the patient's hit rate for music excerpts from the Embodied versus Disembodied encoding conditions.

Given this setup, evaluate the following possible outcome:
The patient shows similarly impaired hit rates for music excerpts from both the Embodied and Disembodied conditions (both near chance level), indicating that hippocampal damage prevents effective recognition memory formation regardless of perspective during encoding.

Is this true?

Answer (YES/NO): NO